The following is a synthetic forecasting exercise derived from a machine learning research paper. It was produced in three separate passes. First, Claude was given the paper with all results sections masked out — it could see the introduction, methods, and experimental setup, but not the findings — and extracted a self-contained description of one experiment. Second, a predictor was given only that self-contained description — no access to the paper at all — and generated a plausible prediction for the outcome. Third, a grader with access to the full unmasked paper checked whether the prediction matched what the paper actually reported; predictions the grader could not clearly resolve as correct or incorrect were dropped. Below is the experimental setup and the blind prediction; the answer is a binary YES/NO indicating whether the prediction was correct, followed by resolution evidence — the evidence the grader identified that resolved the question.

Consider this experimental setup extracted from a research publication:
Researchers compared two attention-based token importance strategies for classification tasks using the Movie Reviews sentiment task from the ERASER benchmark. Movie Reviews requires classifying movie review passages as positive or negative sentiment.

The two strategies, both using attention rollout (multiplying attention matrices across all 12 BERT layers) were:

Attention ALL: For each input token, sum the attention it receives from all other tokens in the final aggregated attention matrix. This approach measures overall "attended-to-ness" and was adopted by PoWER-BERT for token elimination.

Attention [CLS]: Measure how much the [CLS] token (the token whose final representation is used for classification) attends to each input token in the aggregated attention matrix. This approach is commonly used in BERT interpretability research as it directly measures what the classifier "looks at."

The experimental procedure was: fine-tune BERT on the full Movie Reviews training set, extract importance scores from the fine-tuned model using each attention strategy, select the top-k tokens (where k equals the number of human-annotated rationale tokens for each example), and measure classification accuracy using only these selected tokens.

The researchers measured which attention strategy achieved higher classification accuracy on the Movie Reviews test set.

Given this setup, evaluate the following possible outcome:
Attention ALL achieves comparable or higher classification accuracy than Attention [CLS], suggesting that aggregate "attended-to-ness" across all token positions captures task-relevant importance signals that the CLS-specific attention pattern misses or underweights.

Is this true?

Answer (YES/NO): YES